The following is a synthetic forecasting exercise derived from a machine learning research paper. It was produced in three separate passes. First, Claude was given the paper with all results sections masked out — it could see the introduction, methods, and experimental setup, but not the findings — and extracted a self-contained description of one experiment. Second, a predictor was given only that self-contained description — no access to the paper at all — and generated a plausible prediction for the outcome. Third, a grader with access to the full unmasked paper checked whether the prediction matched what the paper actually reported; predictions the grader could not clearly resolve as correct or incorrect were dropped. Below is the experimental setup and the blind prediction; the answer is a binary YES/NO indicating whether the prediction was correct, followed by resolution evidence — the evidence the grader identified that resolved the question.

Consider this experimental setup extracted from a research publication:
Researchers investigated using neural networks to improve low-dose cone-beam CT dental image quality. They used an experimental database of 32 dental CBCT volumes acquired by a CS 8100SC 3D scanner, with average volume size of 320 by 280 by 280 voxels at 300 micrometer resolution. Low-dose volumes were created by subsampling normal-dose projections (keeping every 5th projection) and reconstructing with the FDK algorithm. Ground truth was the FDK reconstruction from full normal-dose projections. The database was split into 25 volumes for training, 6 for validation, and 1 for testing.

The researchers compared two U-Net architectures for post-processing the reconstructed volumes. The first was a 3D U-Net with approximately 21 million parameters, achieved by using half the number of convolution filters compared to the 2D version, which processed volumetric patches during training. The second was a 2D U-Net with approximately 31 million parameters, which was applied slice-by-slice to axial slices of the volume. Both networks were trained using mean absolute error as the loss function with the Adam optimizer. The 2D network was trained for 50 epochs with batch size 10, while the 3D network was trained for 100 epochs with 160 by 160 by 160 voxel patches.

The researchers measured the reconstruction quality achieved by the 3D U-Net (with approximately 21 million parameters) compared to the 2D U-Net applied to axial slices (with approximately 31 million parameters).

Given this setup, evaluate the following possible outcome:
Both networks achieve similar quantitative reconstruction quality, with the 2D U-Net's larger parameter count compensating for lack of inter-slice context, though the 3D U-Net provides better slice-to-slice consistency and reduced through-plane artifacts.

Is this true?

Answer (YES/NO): YES